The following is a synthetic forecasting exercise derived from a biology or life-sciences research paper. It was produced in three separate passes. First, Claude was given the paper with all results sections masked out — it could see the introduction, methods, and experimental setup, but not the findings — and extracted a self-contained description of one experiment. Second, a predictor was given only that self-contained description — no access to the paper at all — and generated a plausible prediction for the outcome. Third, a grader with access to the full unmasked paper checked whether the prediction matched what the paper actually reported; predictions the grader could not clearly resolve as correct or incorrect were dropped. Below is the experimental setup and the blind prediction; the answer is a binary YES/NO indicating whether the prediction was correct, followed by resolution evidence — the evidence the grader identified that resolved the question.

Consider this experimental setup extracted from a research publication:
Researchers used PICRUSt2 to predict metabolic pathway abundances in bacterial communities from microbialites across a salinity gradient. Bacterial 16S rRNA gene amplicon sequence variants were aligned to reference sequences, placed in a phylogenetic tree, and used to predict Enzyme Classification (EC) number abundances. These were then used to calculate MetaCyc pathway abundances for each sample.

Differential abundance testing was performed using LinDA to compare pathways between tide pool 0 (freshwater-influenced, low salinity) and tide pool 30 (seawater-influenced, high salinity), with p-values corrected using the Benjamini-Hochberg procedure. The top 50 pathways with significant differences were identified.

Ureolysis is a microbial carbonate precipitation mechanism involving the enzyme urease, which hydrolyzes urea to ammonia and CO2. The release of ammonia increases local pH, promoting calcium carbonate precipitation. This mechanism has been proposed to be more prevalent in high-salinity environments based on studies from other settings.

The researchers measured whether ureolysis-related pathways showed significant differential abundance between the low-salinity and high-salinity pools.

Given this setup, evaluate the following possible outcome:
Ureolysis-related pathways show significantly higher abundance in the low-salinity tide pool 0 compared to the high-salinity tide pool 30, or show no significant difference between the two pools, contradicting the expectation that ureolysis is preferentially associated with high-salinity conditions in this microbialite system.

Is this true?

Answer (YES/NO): NO